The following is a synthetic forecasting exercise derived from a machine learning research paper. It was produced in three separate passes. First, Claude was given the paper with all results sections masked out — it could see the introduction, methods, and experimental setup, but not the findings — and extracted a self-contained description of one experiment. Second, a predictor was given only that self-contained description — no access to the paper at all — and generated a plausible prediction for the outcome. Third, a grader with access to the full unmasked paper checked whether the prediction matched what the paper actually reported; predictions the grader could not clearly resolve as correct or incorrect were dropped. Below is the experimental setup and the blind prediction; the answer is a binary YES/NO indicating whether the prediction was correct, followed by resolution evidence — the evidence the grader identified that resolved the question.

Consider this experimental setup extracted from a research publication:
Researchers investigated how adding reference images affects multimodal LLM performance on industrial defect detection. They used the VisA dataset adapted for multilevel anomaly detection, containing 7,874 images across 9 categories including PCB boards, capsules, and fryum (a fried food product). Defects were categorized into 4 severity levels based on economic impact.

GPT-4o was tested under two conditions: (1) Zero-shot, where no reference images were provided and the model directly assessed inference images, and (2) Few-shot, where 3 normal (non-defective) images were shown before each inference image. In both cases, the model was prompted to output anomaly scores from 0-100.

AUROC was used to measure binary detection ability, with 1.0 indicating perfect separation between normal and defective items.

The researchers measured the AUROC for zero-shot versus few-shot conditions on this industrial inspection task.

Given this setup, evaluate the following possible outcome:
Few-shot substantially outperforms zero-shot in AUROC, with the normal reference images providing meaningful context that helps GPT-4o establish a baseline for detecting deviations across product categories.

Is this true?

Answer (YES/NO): YES